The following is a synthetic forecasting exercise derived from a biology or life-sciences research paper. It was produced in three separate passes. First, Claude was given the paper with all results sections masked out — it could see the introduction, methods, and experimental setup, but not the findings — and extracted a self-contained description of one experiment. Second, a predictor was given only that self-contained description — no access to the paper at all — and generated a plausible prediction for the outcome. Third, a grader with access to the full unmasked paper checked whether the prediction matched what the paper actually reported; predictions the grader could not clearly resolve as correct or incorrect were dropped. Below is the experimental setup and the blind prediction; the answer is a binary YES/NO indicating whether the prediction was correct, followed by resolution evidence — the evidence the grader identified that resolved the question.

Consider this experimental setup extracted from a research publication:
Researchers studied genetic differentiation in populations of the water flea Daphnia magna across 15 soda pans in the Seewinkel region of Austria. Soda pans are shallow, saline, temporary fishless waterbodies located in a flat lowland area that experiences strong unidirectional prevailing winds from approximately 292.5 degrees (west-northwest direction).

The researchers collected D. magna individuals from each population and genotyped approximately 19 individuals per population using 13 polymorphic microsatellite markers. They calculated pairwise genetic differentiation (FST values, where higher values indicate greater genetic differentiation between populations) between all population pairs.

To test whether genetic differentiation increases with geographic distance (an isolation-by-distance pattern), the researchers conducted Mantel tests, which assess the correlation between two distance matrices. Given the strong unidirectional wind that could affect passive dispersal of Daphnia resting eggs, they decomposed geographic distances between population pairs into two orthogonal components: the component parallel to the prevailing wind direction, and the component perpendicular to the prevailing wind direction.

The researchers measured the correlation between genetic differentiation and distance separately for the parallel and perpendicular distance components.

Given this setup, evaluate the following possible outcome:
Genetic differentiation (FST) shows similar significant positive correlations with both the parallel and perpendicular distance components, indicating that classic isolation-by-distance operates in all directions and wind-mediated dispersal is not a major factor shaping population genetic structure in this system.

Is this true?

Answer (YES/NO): NO